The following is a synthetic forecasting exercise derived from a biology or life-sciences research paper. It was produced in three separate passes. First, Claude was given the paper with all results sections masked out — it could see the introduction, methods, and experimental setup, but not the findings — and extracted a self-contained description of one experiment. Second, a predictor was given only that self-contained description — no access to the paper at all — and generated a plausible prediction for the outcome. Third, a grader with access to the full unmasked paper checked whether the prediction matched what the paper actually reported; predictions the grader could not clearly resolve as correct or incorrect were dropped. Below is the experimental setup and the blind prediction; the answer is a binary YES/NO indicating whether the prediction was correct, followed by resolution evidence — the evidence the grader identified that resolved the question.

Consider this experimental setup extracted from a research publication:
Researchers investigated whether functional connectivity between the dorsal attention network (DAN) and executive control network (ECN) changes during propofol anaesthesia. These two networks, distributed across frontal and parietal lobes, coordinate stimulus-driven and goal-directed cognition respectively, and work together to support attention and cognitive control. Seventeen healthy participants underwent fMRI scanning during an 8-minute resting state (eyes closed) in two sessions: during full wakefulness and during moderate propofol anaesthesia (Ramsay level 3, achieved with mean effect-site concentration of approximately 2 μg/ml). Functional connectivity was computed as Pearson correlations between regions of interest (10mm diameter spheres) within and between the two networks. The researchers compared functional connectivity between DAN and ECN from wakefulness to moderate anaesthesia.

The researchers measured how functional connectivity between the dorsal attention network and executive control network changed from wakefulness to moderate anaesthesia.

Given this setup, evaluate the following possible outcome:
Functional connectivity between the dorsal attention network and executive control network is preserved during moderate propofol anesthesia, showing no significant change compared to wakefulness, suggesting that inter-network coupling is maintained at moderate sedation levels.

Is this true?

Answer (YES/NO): YES